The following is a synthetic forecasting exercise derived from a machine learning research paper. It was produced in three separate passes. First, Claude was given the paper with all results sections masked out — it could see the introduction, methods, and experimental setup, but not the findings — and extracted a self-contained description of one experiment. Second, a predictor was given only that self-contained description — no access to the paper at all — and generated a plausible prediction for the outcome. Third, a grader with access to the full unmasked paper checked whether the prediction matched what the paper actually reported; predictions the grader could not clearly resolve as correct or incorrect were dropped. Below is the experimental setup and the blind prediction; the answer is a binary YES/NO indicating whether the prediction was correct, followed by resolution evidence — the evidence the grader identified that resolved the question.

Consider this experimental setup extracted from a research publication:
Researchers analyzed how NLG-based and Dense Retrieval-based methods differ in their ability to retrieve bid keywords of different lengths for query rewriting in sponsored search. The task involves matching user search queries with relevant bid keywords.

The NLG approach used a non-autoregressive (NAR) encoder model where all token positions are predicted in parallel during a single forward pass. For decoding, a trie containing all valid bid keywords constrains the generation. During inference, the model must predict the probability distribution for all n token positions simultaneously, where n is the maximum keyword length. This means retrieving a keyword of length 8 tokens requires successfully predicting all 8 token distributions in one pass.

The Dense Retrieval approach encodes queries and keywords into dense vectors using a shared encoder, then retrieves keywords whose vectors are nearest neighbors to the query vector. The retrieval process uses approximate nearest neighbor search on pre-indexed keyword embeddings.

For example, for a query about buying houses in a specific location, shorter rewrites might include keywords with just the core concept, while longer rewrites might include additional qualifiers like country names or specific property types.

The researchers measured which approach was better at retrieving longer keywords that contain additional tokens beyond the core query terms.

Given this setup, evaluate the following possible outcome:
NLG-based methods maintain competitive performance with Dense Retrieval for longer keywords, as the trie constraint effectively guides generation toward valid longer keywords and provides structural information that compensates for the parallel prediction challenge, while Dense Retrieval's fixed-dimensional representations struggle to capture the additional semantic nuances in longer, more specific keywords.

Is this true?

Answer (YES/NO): NO